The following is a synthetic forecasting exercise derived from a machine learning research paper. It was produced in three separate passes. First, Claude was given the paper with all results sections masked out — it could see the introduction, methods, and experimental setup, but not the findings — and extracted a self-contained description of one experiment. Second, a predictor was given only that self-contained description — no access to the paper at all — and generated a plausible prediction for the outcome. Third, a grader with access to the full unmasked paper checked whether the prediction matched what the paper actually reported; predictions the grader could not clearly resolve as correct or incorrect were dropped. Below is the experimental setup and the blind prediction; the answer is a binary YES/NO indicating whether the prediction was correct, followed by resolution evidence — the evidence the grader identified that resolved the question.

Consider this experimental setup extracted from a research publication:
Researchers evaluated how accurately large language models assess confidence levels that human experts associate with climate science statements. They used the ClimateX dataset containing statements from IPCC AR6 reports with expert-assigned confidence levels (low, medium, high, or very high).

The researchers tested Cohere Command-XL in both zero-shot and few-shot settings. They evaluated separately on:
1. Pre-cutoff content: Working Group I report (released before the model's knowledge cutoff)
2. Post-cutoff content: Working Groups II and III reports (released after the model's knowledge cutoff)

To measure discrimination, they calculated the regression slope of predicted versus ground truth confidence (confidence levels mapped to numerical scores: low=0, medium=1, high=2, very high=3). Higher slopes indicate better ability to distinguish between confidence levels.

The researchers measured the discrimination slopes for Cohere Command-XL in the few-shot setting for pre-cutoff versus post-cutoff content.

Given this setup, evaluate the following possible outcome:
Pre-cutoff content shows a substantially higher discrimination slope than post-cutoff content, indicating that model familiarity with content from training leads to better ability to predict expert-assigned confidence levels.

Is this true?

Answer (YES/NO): NO